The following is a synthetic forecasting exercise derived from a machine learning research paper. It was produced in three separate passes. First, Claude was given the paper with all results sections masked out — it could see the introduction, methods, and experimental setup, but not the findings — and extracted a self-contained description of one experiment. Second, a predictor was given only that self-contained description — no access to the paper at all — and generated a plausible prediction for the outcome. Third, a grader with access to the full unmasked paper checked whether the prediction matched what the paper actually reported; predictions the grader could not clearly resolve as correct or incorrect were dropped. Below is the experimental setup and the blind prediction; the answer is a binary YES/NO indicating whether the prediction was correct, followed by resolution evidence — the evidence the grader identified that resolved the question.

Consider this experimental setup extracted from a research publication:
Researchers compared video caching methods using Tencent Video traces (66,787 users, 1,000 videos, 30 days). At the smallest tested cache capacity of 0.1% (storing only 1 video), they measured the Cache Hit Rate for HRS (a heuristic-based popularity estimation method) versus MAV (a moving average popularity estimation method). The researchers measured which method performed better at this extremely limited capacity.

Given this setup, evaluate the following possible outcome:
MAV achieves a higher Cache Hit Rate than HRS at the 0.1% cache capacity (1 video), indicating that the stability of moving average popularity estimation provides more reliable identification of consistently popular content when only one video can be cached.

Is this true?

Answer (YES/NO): NO